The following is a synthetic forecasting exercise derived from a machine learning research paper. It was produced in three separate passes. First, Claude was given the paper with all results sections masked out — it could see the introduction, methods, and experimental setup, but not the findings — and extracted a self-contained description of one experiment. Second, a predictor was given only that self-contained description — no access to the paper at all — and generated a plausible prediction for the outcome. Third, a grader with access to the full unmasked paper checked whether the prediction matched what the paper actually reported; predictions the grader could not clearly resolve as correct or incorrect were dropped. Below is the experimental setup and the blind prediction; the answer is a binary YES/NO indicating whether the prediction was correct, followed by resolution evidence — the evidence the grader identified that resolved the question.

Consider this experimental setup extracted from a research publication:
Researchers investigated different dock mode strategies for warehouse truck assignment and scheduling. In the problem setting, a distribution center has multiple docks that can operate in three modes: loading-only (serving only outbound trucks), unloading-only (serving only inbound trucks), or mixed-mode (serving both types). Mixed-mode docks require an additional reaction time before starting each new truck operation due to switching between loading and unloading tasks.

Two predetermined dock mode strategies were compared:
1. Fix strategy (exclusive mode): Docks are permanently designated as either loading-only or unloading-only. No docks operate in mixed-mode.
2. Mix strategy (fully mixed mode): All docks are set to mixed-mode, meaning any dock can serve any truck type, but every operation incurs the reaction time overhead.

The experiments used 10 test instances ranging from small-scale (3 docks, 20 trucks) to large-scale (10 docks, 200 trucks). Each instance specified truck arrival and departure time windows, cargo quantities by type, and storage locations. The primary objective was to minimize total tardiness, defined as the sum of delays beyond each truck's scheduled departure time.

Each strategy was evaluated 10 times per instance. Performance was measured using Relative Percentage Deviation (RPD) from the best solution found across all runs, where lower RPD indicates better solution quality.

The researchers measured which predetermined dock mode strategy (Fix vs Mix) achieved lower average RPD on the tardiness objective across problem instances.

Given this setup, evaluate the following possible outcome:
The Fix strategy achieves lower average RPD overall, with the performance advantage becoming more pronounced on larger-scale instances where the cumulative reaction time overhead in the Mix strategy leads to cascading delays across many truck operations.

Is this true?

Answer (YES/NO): NO